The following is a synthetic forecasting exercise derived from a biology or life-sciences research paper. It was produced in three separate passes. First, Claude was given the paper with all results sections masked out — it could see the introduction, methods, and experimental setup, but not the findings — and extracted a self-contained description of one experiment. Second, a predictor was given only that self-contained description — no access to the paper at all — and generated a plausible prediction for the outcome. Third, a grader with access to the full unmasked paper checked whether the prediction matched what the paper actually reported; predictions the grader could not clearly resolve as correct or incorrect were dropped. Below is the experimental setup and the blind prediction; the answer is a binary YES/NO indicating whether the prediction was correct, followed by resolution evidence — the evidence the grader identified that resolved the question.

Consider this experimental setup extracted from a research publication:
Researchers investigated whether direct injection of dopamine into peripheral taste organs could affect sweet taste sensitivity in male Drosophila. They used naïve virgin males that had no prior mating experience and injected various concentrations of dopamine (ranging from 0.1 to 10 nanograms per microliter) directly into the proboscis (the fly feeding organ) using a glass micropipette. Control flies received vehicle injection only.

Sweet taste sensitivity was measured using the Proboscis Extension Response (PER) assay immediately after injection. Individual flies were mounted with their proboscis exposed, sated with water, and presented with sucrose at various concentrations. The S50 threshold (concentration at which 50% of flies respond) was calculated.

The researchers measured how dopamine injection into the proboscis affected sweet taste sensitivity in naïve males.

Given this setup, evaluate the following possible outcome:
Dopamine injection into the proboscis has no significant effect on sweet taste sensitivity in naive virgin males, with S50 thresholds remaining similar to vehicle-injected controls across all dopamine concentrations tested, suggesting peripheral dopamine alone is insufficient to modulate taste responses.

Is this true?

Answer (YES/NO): NO